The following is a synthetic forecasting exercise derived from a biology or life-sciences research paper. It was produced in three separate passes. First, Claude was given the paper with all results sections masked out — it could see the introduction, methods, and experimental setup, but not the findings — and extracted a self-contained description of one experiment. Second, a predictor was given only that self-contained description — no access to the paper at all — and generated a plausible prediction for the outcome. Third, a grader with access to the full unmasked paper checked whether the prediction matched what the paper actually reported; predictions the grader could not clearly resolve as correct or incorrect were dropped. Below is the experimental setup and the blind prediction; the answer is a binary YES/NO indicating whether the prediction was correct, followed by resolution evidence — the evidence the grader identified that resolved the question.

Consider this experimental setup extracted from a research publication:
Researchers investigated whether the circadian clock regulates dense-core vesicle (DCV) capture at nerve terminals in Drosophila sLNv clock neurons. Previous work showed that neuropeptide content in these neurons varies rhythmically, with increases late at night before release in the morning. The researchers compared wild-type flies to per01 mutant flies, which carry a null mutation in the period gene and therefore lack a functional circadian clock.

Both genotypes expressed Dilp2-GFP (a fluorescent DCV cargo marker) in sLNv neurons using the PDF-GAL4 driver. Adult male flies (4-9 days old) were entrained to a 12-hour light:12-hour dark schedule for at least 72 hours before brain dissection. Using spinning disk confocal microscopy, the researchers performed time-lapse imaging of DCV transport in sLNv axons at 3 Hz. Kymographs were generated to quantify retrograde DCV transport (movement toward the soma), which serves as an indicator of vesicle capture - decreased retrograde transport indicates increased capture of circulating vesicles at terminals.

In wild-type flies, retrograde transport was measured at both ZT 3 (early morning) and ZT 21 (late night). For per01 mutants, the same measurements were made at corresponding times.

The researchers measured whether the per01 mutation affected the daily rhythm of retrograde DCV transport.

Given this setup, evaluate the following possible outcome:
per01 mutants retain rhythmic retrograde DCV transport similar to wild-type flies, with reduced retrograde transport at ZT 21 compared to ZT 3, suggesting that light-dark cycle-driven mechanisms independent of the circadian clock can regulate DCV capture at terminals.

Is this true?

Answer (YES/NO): NO